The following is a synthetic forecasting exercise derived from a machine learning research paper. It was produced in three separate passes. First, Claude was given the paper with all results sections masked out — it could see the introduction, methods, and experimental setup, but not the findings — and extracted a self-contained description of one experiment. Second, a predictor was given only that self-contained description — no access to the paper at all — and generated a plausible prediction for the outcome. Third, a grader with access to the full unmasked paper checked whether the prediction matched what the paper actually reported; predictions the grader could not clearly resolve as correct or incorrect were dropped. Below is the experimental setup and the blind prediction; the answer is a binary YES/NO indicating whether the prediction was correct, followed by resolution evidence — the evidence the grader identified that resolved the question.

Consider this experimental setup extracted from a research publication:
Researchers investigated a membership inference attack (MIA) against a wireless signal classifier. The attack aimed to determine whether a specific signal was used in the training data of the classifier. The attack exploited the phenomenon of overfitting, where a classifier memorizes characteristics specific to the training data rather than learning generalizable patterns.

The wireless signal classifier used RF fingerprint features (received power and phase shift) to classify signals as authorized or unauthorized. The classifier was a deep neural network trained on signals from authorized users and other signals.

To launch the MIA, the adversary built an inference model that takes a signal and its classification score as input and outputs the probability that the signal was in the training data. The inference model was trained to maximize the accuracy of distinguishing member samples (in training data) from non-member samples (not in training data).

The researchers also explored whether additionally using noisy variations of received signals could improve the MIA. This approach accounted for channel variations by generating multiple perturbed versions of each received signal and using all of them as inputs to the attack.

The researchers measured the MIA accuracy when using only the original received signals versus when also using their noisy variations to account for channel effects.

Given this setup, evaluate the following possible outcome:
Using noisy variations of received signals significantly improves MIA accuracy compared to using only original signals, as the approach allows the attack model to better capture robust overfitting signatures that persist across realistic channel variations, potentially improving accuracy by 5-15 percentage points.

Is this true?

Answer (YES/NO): NO